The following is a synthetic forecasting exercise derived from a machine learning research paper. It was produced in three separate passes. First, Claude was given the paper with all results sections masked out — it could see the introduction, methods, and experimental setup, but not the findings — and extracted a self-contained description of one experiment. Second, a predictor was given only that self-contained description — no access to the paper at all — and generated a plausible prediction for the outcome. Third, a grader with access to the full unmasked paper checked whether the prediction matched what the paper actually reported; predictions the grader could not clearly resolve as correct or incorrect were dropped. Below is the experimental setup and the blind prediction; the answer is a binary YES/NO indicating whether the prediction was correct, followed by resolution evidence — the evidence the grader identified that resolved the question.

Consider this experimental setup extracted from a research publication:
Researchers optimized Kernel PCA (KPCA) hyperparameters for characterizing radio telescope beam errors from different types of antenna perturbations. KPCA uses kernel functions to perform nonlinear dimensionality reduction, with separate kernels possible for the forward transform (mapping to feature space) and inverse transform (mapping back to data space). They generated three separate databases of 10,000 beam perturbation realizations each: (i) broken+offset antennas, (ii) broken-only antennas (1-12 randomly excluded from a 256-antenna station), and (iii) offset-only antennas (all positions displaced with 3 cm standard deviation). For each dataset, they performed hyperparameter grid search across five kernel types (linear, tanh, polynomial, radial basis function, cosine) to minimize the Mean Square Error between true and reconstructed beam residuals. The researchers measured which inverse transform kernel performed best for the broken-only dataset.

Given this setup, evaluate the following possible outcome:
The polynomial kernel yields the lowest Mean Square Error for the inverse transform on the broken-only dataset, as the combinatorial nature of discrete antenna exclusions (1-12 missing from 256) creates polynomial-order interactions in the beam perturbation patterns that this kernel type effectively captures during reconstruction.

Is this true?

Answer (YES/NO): NO